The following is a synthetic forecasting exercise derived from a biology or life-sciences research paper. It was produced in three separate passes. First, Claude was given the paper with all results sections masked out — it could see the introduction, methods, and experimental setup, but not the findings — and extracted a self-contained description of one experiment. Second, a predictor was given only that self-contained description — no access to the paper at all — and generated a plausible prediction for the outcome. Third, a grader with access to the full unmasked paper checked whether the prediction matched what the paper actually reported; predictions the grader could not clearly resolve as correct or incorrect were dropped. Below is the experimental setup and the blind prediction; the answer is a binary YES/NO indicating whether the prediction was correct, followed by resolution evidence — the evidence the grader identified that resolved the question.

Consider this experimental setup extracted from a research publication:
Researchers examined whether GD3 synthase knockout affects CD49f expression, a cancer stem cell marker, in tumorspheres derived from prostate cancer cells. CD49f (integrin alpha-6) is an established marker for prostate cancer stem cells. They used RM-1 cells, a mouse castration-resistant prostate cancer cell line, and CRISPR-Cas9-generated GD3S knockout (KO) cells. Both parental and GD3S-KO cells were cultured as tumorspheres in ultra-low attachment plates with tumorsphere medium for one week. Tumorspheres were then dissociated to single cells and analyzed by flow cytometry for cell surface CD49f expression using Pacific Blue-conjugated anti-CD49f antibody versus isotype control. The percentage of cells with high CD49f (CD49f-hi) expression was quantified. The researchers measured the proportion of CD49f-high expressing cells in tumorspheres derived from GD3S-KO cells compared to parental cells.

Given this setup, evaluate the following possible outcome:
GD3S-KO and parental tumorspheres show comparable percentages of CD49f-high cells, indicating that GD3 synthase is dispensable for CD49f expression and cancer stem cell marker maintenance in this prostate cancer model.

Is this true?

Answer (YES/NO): NO